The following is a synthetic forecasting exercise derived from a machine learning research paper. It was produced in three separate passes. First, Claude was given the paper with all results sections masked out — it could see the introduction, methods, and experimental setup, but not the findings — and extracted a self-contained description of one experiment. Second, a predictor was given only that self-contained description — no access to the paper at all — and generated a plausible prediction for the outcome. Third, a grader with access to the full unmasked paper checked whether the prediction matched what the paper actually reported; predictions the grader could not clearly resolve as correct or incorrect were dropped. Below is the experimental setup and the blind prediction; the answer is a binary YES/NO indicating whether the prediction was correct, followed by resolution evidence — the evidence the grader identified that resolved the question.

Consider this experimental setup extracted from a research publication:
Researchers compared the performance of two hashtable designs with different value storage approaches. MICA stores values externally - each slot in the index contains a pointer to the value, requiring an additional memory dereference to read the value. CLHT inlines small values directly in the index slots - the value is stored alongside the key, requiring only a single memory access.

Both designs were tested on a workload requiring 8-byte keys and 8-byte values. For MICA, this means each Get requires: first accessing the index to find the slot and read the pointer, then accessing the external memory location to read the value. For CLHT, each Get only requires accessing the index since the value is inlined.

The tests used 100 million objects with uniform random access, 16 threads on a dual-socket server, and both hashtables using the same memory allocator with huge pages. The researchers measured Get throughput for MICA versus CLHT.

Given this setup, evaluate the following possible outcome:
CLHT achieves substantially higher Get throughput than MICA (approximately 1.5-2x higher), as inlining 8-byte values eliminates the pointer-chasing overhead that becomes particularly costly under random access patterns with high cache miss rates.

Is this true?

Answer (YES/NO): NO